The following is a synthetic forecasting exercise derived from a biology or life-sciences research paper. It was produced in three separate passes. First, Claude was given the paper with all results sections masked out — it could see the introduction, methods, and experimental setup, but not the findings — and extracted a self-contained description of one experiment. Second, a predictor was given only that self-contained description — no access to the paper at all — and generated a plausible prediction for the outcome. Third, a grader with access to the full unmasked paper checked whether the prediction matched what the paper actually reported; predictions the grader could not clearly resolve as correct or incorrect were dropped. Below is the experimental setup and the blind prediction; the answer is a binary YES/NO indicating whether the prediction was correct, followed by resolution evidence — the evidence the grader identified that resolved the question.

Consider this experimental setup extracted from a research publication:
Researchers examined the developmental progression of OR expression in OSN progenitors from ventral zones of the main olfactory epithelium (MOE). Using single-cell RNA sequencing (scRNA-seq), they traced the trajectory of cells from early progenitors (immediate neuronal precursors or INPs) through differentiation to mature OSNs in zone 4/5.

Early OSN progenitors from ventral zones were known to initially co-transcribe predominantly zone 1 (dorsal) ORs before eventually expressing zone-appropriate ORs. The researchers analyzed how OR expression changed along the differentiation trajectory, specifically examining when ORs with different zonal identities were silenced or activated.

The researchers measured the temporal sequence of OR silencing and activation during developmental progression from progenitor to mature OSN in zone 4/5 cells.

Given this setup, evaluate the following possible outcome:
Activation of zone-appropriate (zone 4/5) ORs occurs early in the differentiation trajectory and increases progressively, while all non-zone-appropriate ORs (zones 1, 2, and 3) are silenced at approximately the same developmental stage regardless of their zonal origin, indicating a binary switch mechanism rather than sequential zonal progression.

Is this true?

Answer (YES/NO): NO